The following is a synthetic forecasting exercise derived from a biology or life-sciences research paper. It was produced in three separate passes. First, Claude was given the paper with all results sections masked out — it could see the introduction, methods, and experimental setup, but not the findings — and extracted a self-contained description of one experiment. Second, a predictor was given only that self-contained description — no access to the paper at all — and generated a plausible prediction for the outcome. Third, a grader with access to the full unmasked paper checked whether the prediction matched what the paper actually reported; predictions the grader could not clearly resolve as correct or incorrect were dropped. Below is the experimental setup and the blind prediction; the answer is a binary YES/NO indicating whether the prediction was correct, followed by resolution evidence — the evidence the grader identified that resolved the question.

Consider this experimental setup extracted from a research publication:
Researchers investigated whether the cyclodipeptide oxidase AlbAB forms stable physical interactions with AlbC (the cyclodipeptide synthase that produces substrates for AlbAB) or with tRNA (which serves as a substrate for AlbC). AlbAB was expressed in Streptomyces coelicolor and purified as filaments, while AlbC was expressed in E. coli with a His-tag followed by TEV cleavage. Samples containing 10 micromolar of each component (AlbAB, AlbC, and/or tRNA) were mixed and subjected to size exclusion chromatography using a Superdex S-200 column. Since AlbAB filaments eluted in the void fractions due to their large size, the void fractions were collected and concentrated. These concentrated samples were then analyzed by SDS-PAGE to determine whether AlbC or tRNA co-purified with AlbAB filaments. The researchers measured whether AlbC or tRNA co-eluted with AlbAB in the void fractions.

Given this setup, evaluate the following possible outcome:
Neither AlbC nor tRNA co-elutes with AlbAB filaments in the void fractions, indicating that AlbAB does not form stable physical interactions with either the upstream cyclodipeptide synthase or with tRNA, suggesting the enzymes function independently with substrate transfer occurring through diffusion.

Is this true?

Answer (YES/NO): YES